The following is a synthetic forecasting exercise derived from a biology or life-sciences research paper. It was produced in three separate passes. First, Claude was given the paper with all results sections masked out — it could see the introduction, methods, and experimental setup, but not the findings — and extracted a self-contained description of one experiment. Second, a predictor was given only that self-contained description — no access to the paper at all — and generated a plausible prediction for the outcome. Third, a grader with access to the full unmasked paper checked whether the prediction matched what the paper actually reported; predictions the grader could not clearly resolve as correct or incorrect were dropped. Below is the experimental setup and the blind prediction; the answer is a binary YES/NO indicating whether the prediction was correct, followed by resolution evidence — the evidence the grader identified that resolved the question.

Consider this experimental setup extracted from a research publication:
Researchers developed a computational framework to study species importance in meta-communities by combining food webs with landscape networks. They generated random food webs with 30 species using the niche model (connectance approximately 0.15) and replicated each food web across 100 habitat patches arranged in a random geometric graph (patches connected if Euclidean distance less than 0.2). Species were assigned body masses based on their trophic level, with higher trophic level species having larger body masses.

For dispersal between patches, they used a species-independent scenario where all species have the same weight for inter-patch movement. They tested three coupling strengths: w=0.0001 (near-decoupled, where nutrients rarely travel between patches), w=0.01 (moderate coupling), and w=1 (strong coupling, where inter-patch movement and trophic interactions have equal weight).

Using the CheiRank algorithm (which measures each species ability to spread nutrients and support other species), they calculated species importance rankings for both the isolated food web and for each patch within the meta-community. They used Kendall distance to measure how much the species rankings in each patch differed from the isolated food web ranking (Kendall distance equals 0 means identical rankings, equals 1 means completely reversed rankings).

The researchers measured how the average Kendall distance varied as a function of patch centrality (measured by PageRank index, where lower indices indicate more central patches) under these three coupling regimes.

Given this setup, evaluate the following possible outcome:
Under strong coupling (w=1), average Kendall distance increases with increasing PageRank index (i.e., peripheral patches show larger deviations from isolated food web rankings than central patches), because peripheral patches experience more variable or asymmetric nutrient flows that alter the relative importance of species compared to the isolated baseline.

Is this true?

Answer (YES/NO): NO